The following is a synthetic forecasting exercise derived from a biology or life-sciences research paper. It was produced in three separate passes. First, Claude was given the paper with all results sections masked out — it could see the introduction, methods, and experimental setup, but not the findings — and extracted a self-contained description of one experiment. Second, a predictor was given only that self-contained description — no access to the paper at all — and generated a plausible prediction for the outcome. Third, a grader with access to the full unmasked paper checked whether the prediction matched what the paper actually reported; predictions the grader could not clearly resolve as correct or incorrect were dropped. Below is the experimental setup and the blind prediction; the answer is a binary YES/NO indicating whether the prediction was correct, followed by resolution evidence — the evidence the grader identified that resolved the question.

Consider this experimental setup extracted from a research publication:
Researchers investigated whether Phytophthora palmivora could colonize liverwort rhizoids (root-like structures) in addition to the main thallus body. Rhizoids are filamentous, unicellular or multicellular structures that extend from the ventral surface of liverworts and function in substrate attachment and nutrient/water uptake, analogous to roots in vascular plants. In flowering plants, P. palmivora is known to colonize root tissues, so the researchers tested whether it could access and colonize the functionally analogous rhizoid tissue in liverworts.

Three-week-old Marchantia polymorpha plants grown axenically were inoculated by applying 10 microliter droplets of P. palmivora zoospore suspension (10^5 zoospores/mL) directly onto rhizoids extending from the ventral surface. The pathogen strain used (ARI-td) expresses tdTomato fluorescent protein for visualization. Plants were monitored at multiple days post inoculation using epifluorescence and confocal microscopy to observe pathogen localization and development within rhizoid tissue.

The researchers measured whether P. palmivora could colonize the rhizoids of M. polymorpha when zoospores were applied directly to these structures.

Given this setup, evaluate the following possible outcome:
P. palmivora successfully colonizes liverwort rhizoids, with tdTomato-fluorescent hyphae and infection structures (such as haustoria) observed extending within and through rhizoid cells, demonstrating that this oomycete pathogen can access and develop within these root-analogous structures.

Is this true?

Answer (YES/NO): NO